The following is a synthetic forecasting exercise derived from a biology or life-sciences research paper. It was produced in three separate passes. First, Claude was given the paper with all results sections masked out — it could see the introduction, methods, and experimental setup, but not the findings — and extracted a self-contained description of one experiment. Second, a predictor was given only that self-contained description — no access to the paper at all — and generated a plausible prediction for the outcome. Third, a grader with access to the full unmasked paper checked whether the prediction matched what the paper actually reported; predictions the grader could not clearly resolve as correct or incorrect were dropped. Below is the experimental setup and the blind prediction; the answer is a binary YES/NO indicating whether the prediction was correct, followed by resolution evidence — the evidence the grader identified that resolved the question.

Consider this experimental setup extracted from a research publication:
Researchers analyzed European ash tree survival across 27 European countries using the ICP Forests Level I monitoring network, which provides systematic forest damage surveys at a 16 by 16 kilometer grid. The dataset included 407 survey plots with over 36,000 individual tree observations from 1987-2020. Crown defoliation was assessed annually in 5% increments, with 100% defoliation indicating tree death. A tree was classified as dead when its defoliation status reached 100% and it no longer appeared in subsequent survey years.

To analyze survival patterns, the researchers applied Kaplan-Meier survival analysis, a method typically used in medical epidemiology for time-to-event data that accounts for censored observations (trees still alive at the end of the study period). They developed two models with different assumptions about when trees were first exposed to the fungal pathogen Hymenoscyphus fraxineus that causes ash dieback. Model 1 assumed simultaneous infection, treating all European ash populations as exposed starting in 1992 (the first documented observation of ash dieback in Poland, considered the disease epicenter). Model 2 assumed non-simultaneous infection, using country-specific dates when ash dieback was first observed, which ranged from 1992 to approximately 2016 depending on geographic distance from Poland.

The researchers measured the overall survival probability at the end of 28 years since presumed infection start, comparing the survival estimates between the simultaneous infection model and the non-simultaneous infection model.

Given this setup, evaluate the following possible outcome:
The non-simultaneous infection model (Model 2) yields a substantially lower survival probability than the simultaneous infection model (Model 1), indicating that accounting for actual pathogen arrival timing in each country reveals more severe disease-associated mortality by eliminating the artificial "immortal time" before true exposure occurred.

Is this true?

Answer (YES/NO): YES